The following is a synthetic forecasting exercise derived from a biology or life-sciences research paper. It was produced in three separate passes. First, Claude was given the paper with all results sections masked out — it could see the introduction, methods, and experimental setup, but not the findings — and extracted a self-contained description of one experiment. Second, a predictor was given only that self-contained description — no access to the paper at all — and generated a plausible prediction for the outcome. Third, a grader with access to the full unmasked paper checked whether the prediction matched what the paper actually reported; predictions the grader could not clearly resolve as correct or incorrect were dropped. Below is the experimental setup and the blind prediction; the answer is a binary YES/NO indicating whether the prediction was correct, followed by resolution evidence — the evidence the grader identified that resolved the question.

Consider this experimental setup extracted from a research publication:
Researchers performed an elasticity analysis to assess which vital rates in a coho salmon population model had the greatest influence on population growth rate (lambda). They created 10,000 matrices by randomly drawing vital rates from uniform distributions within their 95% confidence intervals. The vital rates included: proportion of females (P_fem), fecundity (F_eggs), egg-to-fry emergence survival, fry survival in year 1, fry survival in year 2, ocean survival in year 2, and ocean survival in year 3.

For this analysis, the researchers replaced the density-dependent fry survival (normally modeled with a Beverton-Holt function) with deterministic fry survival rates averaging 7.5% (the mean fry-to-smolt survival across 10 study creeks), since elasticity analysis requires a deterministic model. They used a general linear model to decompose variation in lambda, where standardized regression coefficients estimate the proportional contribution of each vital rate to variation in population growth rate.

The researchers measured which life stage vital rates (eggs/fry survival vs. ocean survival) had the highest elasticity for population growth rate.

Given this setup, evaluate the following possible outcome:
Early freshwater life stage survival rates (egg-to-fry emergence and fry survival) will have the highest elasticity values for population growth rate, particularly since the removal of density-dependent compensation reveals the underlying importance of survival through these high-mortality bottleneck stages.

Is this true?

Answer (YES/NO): NO